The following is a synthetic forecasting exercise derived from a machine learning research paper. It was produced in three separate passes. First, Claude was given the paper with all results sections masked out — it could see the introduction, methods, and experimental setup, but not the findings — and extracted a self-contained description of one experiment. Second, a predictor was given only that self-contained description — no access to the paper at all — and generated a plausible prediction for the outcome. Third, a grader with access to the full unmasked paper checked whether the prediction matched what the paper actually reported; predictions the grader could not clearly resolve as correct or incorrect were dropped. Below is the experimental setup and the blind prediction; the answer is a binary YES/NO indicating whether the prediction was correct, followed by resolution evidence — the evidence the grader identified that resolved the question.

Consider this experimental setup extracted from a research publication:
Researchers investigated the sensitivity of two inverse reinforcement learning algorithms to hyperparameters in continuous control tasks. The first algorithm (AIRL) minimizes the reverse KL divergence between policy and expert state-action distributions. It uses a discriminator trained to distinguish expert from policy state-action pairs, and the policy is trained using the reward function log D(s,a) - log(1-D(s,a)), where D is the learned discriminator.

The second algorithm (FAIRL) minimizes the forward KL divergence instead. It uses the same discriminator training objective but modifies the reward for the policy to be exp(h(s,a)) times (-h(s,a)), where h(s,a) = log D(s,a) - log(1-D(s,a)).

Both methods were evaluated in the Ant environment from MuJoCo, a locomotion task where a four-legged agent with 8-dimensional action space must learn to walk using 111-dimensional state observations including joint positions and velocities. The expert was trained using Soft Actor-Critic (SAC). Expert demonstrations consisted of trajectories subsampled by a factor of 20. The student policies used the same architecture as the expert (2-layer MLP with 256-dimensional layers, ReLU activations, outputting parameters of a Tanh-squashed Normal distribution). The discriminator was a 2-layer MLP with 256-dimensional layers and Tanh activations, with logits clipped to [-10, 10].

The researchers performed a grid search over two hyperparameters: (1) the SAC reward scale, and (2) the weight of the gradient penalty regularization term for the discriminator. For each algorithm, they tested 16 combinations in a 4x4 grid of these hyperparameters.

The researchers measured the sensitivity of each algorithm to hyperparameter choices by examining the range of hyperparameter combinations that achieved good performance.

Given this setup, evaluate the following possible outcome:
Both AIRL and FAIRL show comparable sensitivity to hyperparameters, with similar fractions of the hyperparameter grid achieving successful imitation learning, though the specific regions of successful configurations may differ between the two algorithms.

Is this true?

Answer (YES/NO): NO